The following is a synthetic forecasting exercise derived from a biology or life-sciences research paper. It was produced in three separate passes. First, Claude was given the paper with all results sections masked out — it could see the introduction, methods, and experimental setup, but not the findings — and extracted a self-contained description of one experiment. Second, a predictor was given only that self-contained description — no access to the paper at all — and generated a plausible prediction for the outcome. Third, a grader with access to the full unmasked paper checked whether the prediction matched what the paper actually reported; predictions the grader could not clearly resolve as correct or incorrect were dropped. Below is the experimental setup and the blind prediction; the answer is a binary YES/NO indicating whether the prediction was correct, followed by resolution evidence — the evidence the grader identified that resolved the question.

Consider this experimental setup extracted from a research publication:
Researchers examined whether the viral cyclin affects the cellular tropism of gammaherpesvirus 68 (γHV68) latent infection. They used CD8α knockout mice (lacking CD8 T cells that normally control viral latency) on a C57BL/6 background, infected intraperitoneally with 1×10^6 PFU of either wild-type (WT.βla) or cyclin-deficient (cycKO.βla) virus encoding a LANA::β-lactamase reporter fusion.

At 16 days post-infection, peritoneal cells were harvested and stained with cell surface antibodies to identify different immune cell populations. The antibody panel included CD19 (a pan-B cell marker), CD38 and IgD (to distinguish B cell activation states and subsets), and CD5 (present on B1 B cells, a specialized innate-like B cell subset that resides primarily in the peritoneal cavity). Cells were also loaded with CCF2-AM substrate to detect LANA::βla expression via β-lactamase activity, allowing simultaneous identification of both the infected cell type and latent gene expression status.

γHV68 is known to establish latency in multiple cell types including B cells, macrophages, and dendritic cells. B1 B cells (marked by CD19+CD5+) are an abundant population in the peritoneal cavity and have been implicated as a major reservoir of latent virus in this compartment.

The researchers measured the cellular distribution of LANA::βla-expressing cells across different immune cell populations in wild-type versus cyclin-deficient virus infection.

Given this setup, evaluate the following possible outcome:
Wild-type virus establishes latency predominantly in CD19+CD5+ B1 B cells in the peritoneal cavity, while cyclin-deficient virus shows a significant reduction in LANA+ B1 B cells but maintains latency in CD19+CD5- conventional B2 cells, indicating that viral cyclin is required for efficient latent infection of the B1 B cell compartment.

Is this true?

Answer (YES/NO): NO